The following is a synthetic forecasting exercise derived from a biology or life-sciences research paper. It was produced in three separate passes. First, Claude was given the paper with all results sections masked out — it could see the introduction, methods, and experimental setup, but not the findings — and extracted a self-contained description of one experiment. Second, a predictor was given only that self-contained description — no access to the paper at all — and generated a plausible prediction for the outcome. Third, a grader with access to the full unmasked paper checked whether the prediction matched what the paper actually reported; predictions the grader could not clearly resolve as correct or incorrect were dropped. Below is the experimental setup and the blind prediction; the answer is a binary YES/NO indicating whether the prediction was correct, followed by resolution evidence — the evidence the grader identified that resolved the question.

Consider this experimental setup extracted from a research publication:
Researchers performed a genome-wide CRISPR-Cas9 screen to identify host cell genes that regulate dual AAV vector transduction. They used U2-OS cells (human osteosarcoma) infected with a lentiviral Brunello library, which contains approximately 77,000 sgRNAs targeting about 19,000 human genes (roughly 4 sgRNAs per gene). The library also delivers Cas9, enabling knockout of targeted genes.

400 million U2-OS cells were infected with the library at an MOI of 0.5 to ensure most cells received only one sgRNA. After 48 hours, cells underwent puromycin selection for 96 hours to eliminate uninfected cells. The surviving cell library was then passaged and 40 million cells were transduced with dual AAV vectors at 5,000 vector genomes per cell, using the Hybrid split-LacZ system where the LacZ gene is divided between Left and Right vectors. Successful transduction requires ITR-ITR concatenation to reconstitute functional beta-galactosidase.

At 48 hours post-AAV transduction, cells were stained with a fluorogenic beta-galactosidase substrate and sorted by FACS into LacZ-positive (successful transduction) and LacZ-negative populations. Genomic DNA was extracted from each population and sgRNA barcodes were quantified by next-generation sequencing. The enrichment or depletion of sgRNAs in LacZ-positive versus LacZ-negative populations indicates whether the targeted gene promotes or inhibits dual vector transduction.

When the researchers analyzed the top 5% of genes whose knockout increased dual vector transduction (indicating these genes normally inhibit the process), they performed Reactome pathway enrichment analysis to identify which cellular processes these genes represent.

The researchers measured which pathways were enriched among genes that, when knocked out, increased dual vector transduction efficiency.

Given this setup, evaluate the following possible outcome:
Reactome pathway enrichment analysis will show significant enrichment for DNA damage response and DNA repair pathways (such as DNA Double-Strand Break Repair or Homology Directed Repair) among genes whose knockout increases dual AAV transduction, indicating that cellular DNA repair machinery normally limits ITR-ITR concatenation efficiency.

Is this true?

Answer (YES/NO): YES